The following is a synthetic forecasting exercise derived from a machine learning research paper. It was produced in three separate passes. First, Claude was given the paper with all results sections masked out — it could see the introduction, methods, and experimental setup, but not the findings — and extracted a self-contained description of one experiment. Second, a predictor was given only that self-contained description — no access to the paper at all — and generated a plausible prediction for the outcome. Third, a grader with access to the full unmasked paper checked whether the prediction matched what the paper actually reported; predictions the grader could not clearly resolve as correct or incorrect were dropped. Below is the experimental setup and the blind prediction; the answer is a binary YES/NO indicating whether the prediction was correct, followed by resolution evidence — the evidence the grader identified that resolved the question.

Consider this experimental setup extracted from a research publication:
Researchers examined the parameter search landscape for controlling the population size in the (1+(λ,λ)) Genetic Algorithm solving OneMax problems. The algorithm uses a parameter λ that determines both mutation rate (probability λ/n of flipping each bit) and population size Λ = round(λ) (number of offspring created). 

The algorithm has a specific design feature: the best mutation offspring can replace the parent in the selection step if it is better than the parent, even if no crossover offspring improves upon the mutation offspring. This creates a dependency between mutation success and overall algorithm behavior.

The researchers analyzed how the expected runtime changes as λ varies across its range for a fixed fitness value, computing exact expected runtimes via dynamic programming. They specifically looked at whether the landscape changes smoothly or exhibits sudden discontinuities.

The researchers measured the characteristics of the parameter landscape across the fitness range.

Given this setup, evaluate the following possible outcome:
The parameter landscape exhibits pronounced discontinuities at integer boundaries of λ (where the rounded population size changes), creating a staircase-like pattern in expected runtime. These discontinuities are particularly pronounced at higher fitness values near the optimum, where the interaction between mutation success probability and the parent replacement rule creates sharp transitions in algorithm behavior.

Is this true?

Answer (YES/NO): NO